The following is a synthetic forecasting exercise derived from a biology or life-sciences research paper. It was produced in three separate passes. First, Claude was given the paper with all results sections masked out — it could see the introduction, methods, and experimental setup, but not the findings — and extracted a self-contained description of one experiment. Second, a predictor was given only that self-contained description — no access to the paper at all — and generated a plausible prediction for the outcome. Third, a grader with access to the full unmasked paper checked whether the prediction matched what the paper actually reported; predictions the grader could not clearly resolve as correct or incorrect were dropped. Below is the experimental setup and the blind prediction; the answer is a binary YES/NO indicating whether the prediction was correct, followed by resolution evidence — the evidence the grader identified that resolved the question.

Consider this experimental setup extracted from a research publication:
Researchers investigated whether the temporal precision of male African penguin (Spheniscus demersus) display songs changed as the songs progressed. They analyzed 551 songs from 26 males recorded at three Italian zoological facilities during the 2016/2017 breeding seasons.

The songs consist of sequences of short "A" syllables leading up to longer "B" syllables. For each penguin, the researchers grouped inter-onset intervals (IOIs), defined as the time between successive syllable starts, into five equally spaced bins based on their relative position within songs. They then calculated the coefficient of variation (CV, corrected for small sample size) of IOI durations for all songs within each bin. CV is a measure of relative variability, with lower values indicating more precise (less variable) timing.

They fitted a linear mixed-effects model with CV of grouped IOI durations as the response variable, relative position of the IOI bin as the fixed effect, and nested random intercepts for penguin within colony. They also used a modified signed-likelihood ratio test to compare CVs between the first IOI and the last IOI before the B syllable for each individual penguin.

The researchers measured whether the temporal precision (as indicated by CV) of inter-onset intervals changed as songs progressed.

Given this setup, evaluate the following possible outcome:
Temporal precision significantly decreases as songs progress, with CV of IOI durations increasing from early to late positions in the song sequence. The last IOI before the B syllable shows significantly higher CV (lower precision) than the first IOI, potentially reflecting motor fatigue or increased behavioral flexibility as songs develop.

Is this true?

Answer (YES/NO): NO